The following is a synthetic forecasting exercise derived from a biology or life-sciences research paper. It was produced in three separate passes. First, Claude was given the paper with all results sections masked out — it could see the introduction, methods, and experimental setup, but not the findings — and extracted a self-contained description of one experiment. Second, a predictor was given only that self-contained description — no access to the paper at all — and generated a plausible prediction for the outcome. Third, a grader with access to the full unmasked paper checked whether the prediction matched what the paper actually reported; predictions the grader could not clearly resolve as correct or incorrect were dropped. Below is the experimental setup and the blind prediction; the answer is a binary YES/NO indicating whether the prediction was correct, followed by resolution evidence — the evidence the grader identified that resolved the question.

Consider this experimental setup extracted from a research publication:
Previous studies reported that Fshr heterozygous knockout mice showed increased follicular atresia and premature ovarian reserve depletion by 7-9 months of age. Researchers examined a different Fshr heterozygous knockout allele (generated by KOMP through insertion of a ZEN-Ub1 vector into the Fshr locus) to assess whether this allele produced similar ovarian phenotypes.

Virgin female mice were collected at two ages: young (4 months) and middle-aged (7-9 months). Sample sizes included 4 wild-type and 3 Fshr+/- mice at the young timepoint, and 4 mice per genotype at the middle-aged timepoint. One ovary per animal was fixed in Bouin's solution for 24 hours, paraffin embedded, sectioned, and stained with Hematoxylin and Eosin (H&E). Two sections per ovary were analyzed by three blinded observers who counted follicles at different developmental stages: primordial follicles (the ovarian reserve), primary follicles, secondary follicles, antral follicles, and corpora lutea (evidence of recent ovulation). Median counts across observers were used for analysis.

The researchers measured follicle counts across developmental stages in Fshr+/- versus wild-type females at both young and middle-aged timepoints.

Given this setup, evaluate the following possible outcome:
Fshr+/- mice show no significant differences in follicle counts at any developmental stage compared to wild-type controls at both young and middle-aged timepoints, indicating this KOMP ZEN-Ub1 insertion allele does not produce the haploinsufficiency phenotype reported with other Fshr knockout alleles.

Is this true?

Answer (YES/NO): YES